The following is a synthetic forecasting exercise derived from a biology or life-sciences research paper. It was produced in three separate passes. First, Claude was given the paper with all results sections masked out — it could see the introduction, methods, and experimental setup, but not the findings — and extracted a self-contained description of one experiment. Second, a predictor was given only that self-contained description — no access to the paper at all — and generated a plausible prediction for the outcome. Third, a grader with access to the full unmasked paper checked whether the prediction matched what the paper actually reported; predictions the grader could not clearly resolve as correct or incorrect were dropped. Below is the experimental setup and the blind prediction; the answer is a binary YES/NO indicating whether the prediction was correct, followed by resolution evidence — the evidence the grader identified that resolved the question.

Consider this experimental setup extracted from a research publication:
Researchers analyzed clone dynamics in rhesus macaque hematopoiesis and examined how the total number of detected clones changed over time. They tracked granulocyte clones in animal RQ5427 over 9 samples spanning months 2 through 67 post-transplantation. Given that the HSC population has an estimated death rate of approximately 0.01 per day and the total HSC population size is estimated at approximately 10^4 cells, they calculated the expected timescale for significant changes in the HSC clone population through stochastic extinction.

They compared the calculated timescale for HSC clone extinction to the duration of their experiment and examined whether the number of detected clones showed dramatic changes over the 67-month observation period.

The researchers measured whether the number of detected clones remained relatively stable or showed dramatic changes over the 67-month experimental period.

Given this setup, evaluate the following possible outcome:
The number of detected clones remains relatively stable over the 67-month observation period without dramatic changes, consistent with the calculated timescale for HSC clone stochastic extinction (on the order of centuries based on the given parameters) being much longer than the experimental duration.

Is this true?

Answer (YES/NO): NO